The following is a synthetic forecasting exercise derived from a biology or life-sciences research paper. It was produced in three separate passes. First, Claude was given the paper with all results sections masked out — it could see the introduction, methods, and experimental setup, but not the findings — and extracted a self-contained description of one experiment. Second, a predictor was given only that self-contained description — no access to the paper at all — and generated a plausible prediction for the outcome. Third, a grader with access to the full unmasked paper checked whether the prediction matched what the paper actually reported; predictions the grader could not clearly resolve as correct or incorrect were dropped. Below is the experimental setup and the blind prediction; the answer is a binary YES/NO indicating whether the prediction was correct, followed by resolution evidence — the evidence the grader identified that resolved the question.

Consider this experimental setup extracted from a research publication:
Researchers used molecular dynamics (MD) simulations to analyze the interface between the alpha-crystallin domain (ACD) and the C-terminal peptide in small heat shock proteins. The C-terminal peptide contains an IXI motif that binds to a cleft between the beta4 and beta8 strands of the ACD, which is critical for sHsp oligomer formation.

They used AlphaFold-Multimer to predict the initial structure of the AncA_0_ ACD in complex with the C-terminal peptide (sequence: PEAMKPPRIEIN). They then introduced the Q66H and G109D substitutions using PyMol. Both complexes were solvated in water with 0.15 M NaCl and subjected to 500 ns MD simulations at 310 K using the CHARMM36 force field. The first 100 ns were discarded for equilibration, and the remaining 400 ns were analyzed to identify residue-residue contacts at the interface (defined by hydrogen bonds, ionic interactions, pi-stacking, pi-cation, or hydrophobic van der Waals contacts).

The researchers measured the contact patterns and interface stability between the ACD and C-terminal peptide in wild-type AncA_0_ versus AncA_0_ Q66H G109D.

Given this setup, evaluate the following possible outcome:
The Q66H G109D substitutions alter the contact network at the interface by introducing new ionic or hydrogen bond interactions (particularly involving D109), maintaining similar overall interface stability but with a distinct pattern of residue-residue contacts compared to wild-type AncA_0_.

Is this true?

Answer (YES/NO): NO